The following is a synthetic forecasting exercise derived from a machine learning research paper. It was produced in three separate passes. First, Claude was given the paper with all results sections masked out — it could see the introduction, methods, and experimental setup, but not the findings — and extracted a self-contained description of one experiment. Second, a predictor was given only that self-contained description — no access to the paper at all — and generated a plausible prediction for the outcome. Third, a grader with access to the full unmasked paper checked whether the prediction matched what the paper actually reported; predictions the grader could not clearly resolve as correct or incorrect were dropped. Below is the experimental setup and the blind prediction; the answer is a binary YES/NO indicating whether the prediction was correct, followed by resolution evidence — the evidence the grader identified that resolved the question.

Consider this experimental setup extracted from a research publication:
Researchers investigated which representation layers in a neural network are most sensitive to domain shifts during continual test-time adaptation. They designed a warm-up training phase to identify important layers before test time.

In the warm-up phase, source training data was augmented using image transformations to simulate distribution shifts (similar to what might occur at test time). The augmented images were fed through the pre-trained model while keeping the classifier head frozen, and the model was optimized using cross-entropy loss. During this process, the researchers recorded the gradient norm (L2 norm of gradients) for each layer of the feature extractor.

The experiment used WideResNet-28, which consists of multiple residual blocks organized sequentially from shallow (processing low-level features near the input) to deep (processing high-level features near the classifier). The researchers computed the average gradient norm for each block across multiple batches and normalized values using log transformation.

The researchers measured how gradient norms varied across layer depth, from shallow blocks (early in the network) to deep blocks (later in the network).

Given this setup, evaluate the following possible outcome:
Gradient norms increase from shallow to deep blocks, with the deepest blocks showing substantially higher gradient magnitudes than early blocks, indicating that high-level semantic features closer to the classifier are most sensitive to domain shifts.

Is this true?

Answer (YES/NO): NO